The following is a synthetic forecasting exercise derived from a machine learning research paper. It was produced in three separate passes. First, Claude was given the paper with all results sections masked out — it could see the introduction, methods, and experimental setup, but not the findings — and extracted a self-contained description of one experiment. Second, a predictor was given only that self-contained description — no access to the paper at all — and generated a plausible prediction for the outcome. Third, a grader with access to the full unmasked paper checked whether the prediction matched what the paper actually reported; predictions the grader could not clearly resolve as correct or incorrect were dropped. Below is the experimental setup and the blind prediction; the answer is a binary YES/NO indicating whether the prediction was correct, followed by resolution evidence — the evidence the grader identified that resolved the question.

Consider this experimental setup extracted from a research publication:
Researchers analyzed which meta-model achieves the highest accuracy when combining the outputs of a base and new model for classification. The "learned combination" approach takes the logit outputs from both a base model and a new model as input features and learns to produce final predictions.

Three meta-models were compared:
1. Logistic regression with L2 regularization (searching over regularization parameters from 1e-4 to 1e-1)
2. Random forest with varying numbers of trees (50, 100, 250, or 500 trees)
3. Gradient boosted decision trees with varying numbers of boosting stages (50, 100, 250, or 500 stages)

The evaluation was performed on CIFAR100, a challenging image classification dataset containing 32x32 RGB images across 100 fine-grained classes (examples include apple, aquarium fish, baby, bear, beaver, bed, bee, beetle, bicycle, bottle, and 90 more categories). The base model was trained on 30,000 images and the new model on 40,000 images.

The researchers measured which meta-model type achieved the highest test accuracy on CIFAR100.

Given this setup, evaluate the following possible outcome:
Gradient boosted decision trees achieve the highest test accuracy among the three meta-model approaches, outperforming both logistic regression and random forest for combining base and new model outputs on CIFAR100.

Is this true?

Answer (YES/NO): NO